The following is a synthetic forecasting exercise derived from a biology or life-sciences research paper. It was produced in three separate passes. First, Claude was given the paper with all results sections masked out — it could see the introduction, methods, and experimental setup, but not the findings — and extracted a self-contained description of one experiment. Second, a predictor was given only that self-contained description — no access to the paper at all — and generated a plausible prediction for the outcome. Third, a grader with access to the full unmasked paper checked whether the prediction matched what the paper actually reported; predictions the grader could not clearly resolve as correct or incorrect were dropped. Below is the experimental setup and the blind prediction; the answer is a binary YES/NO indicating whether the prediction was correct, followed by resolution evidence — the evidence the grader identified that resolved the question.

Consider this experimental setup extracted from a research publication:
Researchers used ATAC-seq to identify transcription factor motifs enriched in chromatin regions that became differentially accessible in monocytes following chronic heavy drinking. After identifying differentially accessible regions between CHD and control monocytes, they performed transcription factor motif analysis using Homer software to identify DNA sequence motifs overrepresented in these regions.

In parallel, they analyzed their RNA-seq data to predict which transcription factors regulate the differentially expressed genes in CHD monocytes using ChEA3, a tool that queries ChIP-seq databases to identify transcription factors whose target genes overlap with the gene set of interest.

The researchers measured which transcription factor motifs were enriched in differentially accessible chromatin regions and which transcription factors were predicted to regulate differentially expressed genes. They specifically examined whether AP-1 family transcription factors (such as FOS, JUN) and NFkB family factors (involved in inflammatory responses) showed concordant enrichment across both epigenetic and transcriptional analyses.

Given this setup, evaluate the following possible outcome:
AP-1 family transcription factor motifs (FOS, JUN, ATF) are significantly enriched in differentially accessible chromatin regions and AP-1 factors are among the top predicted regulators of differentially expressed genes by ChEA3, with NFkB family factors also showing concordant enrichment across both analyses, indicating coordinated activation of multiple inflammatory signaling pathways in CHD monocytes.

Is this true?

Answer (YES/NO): NO